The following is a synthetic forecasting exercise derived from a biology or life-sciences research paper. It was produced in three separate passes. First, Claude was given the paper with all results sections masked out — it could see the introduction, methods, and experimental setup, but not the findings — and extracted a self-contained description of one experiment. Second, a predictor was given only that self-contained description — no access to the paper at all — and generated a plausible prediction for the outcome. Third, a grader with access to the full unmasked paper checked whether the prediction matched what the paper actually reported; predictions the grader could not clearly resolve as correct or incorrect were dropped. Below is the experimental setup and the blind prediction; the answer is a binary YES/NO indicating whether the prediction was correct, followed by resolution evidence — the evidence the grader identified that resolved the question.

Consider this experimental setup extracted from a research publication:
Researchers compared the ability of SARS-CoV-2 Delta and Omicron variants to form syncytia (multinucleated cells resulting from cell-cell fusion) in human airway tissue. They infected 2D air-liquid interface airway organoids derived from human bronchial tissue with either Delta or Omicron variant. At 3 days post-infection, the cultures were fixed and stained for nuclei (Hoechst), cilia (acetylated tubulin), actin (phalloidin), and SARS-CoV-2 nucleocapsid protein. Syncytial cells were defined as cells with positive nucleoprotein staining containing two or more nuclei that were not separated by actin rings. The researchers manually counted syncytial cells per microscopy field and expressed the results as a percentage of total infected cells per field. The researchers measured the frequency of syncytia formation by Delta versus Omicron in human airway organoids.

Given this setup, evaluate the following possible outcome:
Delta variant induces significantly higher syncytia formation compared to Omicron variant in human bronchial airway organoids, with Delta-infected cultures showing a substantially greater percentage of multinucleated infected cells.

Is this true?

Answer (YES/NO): YES